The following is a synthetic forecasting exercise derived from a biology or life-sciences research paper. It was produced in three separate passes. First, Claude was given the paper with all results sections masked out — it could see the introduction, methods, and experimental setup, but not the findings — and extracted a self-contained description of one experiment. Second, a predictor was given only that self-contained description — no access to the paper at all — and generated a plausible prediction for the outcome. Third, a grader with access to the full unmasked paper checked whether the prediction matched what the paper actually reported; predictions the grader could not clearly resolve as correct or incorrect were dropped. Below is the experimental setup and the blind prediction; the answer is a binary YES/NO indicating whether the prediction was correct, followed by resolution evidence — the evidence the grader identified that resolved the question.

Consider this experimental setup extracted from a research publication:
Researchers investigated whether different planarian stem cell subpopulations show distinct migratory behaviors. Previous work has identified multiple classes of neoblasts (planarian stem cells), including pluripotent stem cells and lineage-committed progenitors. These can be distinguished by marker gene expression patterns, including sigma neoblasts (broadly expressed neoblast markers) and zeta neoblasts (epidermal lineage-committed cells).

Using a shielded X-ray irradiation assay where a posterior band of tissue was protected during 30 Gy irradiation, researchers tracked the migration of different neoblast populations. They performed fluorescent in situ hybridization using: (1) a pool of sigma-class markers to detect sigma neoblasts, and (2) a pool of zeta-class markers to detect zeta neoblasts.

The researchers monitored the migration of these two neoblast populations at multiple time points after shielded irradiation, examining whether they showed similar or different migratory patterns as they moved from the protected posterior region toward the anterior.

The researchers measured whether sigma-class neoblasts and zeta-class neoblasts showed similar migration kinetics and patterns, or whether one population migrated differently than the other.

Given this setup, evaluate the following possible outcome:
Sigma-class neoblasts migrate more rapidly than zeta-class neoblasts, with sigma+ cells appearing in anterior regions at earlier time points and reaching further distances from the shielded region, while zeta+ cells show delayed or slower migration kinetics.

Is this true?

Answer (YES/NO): NO